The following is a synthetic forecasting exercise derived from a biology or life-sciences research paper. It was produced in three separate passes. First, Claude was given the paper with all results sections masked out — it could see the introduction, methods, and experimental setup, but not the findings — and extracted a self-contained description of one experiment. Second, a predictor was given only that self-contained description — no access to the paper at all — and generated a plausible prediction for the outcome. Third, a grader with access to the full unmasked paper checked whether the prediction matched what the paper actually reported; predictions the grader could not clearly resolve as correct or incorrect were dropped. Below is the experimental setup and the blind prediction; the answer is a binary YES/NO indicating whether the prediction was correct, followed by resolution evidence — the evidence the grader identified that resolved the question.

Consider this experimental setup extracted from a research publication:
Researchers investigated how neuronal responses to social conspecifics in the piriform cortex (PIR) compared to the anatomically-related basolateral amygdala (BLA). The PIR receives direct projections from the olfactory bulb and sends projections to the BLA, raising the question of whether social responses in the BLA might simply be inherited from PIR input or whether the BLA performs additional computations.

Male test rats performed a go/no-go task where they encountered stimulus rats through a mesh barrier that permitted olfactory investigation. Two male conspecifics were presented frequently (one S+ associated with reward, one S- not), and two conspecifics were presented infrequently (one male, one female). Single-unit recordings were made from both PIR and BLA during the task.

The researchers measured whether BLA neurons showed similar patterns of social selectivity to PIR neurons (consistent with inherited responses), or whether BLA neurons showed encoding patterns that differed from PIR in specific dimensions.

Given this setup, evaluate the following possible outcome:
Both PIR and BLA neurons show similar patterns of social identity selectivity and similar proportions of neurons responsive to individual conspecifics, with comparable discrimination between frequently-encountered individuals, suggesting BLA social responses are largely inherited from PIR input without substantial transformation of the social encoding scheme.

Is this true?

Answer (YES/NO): NO